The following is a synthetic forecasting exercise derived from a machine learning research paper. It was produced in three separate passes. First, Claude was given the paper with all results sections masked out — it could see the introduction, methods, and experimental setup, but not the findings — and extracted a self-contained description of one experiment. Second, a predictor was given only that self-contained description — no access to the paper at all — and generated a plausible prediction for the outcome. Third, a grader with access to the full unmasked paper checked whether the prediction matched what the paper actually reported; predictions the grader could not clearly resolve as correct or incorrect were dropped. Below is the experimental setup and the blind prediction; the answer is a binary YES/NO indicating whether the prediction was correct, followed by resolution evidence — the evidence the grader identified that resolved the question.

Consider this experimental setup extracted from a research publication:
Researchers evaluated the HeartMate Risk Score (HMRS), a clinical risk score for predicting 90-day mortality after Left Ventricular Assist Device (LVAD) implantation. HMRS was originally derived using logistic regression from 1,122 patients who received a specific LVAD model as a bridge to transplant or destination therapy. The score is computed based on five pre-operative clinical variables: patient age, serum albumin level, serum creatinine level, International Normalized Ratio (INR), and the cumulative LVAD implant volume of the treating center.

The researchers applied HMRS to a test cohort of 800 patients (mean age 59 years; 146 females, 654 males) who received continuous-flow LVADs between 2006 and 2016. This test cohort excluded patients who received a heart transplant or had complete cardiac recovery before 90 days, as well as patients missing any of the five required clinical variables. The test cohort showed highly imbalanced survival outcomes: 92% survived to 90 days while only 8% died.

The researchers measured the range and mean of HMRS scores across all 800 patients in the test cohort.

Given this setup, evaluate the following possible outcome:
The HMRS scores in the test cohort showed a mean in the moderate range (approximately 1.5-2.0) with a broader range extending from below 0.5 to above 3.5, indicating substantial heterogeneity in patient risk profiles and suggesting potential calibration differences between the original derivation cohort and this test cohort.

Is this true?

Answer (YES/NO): YES